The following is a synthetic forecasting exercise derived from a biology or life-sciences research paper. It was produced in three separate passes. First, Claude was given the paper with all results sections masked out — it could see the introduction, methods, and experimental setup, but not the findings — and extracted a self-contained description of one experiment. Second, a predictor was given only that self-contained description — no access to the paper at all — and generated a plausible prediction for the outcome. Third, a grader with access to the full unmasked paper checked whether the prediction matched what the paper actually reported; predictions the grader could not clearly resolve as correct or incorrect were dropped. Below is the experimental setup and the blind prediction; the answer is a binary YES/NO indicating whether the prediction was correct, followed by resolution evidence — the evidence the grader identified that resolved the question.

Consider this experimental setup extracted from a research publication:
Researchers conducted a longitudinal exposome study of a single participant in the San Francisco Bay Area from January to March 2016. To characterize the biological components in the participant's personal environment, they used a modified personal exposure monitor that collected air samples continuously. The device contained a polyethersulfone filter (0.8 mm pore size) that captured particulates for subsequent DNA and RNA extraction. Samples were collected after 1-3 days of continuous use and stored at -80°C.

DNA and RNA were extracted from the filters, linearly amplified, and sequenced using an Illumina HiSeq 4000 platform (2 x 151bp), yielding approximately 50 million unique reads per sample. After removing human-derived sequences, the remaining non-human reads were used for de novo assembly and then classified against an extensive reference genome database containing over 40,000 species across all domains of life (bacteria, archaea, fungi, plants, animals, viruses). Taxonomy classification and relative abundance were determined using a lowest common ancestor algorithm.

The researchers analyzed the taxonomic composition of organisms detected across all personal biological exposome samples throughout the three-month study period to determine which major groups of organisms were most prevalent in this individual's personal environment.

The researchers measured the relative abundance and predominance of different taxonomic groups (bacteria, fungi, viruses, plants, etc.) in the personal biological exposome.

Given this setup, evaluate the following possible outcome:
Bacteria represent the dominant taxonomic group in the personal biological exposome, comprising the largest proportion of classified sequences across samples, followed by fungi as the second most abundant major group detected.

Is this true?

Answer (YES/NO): NO